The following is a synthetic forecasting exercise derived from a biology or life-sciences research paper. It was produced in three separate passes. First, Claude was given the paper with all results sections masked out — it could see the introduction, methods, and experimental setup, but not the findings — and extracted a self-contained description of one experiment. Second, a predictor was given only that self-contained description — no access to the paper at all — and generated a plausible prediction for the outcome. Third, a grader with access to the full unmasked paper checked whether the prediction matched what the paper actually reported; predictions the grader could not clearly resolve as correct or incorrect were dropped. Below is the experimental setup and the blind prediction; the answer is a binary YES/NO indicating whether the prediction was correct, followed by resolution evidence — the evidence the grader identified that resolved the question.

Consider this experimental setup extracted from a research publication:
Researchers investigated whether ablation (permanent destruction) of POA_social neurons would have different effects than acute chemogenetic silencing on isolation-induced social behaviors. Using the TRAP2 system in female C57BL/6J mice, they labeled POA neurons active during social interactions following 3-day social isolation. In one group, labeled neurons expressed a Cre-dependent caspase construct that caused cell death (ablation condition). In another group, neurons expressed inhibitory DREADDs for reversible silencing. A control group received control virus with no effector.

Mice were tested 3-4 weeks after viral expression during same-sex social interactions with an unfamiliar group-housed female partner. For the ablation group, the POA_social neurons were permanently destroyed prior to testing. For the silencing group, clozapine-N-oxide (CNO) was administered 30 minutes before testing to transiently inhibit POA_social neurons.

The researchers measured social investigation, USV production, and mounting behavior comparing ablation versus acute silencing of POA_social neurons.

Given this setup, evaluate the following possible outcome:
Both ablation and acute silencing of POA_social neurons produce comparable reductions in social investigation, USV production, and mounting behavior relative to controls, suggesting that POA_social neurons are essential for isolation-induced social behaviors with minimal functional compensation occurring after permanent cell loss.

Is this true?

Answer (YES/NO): NO